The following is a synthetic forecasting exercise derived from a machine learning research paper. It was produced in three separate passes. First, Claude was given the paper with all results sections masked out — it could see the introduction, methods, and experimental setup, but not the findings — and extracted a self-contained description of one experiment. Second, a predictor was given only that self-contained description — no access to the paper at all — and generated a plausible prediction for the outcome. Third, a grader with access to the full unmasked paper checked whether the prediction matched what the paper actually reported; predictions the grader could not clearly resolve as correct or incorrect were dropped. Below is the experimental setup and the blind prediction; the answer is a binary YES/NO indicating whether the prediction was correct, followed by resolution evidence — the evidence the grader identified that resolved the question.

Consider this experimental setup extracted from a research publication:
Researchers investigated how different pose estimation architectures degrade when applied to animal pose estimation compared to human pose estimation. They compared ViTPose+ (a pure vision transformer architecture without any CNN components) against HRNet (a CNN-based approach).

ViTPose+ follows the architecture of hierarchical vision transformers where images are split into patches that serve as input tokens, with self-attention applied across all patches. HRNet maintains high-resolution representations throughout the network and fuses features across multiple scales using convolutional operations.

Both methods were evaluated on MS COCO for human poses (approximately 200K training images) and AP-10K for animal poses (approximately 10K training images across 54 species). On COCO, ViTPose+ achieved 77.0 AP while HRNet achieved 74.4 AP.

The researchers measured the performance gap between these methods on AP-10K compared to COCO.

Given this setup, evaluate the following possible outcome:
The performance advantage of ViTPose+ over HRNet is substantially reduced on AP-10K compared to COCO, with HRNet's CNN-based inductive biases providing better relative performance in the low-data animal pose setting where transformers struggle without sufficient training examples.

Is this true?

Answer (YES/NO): YES